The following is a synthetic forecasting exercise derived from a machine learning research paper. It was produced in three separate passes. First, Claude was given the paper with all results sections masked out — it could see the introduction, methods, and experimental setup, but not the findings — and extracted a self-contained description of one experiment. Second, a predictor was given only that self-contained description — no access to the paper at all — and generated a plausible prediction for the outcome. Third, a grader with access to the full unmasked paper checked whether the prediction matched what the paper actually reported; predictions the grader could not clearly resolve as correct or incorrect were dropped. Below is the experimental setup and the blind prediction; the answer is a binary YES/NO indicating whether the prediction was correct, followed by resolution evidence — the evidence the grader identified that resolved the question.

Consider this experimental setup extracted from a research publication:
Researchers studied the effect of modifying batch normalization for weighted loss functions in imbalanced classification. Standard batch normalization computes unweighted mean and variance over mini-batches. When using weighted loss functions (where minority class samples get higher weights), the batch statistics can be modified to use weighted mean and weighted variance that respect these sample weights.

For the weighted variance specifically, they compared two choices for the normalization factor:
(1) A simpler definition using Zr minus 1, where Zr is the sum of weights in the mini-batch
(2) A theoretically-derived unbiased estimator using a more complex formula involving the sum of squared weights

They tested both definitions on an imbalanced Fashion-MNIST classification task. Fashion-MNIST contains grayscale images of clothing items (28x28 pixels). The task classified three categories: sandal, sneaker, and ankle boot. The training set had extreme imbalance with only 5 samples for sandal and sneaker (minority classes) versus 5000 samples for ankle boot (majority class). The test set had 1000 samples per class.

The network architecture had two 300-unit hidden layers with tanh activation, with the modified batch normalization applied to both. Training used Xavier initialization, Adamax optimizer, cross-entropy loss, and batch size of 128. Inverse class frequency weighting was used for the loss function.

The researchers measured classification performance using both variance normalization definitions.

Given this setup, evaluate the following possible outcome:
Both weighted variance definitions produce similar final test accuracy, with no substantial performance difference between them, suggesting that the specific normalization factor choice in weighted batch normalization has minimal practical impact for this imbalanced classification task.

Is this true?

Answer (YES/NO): YES